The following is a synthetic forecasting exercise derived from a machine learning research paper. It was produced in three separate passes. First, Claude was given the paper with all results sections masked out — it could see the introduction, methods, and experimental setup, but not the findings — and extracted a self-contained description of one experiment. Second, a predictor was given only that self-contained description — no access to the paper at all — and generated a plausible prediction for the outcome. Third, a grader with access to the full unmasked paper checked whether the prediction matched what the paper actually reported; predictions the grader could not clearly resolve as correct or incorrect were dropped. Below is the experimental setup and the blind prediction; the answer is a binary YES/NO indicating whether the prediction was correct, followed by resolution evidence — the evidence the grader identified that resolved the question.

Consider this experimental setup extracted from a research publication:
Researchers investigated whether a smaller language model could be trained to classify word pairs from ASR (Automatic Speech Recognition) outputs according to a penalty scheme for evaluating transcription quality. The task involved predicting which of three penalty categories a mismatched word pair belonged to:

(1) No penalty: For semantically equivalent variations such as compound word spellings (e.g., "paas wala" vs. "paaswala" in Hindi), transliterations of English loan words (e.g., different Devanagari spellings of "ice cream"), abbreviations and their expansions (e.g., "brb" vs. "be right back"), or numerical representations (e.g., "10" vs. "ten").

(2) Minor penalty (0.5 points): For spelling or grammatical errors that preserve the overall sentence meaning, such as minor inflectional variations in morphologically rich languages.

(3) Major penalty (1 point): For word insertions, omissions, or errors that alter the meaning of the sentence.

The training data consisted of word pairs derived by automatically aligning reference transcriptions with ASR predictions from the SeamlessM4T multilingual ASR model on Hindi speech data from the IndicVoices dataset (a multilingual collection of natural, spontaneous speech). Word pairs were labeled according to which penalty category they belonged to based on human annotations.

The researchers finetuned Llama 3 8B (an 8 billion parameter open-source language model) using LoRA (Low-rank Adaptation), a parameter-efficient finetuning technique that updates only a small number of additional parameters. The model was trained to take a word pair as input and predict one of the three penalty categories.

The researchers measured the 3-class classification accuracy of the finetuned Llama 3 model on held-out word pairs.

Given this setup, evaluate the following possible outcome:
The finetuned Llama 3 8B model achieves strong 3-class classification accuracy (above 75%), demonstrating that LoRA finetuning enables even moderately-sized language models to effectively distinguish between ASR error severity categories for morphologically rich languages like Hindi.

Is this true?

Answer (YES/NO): YES